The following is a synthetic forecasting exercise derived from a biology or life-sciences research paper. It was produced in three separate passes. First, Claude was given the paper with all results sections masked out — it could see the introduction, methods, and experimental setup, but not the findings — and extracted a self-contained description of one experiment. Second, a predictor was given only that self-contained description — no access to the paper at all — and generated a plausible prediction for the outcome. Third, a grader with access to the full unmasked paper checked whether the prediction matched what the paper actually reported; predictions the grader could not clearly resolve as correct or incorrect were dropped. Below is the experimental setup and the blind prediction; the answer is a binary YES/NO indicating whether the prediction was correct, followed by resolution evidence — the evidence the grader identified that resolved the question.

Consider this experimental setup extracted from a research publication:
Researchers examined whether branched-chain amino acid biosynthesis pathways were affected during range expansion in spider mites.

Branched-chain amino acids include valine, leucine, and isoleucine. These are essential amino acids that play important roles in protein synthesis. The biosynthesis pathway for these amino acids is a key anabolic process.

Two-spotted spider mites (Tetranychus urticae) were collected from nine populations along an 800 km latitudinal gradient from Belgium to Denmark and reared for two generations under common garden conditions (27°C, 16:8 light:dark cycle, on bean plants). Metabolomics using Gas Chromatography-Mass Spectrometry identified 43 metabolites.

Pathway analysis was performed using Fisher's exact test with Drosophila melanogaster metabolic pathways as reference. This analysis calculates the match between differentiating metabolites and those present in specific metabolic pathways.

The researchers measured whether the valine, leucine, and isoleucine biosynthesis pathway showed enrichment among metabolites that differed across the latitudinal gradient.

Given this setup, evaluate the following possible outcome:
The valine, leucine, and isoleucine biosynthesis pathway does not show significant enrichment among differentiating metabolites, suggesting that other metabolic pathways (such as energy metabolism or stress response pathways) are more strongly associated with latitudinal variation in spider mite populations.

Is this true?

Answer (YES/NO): NO